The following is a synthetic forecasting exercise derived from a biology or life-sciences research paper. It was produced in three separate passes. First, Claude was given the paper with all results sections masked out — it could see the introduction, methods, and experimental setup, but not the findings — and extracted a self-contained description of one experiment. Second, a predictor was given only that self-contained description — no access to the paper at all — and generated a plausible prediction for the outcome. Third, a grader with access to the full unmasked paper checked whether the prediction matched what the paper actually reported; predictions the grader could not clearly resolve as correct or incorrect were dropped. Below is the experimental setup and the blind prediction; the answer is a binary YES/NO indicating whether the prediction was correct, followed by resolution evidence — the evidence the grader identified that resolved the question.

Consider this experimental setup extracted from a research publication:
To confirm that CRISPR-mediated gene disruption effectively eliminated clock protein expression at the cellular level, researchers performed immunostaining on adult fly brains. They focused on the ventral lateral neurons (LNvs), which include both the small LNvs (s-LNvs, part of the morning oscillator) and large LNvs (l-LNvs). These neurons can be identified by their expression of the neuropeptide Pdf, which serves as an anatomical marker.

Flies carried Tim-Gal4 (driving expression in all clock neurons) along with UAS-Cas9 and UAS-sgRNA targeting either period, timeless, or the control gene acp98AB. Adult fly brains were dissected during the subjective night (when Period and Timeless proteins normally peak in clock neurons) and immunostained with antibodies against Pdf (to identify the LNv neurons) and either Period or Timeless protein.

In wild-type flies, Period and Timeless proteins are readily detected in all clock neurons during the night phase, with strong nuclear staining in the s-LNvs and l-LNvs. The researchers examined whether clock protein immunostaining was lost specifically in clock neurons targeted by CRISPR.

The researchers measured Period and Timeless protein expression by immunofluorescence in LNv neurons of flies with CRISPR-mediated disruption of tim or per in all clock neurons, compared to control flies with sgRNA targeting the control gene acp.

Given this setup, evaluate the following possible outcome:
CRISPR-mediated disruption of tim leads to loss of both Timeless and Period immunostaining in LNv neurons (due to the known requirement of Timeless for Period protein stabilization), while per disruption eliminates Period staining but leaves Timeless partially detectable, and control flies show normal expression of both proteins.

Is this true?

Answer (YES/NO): YES